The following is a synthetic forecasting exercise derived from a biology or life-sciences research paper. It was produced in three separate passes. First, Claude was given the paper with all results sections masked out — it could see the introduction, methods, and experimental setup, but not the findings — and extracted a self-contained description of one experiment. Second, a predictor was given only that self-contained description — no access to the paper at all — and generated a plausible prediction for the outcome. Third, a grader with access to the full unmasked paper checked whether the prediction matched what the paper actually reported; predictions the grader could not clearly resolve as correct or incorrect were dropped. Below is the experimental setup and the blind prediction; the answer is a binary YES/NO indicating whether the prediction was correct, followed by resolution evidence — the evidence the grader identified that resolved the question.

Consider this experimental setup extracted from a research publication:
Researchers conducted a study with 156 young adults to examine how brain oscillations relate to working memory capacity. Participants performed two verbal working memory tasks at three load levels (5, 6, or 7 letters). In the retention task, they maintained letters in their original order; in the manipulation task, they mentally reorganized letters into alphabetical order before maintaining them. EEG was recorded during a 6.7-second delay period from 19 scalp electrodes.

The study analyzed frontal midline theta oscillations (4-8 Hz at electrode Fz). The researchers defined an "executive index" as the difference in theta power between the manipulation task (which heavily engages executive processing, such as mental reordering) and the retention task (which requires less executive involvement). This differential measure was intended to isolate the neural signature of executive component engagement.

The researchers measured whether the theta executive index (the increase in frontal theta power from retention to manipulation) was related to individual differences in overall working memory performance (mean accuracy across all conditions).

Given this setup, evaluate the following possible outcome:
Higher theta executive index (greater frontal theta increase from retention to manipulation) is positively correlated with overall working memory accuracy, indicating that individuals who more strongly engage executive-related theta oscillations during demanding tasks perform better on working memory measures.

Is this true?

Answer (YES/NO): YES